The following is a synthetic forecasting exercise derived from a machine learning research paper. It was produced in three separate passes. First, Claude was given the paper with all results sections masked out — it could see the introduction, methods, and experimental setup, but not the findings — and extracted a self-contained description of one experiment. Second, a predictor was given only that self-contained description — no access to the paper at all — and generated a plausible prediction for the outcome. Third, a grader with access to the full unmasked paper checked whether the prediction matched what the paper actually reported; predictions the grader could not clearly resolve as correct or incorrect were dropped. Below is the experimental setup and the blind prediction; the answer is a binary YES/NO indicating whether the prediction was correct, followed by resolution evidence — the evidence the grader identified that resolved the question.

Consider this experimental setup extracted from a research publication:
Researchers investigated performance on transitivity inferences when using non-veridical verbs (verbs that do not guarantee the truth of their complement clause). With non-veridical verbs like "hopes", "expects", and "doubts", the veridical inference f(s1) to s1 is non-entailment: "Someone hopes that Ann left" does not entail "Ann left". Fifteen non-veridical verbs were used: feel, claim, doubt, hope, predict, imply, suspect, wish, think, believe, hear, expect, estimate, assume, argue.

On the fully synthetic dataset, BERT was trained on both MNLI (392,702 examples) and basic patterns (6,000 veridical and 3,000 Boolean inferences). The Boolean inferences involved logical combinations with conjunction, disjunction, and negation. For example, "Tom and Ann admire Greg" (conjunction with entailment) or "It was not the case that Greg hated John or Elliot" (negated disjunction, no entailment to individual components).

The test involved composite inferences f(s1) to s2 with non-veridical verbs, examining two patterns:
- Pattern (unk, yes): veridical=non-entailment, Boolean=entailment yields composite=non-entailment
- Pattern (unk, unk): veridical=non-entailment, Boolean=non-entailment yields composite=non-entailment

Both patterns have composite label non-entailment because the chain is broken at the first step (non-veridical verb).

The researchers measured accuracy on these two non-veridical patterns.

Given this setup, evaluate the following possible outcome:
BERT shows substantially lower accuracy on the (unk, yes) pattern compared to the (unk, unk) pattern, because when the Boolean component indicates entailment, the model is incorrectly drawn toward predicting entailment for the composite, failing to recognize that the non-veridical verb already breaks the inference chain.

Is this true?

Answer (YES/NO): NO